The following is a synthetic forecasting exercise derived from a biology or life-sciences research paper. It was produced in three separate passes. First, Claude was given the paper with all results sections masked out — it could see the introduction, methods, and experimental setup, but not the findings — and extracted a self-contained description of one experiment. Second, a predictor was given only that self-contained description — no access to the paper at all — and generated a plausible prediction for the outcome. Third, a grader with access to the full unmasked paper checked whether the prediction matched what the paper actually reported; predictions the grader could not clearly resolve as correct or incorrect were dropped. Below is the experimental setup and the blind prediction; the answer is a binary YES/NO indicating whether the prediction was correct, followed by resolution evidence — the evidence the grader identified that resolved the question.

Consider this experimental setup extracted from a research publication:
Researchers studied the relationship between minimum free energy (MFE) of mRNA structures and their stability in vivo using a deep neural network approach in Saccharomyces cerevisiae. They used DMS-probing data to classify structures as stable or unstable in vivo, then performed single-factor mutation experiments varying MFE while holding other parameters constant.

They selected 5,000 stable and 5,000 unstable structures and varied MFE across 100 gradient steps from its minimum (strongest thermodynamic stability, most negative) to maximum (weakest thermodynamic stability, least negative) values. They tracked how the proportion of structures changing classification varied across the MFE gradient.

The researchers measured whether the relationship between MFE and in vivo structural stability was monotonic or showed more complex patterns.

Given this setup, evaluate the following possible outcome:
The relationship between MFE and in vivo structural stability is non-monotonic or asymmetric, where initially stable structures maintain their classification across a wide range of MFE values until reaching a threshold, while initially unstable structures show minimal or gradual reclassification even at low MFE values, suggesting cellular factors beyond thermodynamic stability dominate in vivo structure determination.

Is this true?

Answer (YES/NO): NO